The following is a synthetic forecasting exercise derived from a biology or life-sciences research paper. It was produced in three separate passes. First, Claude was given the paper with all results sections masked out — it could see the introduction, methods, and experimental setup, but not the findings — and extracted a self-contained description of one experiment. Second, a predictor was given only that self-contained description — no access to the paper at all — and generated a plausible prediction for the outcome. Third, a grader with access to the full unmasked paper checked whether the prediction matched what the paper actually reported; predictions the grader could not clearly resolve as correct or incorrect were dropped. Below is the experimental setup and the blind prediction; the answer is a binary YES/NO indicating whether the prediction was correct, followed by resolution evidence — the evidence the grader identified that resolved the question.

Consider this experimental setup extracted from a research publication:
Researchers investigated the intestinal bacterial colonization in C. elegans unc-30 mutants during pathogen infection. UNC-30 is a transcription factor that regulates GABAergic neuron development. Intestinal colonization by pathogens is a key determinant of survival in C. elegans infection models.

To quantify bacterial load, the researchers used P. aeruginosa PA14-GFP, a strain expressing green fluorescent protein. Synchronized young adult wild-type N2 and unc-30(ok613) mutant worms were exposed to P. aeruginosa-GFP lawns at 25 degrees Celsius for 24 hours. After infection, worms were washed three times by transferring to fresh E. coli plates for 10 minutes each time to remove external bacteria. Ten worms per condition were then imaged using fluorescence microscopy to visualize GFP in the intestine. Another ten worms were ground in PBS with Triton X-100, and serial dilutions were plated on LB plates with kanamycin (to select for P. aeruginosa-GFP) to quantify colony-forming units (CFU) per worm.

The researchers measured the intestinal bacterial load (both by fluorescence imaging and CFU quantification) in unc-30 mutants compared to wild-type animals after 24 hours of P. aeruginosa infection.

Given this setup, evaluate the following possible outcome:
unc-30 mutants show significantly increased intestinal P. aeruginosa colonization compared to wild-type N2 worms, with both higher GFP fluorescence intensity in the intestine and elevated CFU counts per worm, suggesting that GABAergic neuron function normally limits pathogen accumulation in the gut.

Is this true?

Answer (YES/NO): NO